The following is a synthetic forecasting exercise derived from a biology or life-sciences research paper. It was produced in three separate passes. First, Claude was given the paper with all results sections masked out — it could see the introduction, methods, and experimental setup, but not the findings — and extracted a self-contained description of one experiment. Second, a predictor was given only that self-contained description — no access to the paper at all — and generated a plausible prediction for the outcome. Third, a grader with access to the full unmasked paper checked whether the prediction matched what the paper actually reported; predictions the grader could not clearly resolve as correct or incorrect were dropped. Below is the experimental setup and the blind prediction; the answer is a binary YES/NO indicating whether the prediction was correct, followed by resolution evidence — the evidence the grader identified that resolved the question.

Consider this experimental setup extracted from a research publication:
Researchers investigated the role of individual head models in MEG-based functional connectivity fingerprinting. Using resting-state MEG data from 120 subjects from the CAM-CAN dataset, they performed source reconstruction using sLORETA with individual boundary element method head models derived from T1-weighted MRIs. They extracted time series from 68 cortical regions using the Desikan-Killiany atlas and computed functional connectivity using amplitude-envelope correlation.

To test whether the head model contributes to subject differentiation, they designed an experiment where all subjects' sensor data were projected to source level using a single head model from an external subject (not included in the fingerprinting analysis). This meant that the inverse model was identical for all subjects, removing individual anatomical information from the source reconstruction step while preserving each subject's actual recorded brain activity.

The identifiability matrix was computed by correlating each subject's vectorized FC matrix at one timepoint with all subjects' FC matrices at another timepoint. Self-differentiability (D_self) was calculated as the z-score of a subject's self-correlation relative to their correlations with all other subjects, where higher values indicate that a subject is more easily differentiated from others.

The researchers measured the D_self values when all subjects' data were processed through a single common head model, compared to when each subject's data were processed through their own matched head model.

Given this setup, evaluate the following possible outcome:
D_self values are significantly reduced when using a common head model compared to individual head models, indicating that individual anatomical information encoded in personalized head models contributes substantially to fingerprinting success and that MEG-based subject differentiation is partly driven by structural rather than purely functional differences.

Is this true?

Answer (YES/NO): YES